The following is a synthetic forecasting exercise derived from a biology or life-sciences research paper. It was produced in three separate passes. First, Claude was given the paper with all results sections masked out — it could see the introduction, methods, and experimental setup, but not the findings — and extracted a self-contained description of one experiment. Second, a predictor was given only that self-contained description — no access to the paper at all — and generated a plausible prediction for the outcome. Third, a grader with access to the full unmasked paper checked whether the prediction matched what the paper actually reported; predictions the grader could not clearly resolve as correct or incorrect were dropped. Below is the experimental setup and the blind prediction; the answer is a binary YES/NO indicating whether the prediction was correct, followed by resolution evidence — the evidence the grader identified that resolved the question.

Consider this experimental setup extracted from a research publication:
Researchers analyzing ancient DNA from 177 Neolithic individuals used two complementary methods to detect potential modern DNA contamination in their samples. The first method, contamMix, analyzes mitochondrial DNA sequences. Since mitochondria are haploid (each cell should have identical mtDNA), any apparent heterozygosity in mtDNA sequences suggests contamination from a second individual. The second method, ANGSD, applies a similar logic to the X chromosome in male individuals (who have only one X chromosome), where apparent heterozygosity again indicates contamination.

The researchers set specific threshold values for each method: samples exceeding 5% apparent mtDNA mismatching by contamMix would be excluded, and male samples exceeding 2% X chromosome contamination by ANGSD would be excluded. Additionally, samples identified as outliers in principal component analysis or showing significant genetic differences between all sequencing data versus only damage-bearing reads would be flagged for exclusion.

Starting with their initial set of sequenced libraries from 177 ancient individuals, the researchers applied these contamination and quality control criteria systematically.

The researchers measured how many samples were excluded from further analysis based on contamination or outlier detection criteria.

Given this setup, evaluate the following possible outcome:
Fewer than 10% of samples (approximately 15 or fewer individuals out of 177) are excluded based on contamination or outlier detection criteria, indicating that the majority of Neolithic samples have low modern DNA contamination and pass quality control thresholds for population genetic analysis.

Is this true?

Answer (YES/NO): NO